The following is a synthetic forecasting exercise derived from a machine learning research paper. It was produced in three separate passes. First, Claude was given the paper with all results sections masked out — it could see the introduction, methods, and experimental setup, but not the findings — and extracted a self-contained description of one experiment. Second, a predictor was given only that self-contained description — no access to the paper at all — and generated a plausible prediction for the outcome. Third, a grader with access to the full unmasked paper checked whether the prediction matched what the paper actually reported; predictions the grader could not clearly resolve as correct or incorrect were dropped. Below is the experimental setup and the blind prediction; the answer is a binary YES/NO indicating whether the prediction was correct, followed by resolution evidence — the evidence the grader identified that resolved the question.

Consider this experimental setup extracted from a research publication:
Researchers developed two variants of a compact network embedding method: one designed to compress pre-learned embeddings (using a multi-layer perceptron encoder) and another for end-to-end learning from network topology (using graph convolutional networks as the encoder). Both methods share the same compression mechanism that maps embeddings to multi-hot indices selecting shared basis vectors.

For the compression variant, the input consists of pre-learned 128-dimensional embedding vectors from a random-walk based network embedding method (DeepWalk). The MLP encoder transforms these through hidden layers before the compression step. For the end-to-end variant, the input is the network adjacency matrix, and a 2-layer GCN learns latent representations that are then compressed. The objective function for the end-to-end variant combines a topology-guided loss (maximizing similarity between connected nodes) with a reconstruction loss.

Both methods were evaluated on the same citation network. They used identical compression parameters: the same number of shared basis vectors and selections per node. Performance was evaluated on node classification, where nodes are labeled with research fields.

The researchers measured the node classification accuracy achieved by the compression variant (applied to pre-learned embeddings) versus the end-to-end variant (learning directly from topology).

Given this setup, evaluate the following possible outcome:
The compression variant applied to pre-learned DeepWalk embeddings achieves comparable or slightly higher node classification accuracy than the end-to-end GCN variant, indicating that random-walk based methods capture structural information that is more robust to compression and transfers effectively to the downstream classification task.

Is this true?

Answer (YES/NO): NO